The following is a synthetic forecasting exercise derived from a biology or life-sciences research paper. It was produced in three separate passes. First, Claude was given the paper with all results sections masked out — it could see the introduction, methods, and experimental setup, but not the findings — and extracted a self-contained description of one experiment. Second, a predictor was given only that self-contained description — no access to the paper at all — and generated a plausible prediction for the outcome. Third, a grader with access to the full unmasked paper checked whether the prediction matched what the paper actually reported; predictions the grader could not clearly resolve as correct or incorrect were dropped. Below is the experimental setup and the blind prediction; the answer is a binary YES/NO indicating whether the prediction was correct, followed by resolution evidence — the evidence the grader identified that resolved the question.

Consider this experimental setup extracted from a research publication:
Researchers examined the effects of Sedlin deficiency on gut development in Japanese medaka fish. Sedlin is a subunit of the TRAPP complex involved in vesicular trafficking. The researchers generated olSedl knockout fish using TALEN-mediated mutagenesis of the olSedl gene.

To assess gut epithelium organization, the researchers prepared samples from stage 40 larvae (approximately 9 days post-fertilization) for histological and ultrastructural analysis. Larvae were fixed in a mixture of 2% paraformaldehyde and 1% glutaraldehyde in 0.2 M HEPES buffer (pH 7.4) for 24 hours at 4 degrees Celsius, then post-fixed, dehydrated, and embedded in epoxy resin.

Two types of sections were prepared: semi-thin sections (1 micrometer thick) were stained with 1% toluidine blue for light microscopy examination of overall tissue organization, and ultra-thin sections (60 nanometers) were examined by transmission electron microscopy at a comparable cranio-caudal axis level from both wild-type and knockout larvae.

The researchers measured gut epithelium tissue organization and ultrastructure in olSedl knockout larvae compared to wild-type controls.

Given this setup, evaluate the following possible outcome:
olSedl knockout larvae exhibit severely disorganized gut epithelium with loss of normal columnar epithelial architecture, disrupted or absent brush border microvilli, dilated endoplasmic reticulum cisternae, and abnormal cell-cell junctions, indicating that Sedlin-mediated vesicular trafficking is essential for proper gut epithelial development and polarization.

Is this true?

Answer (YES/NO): NO